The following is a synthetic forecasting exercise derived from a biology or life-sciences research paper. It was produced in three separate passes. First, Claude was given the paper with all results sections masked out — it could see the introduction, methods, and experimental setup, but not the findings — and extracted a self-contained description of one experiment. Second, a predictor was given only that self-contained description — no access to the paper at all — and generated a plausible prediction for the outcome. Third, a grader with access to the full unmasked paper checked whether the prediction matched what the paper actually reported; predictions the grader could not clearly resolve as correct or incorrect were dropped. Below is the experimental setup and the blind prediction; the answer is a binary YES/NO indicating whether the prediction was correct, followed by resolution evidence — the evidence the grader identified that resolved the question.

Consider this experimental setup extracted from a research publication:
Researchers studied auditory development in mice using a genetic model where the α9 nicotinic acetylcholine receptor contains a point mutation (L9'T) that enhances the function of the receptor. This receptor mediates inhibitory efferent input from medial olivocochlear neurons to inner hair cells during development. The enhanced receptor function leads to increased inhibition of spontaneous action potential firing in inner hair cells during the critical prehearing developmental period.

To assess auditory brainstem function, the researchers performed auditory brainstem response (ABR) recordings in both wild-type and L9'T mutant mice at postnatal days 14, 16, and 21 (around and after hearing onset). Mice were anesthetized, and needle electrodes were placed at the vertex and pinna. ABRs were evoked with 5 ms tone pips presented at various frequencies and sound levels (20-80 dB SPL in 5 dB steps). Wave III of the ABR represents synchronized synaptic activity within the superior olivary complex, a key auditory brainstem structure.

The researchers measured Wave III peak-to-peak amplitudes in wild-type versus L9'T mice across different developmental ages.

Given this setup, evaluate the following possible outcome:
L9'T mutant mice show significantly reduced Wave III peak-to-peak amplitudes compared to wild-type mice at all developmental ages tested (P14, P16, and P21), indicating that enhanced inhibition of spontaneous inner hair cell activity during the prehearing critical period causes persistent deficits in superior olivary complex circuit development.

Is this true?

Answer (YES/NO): NO